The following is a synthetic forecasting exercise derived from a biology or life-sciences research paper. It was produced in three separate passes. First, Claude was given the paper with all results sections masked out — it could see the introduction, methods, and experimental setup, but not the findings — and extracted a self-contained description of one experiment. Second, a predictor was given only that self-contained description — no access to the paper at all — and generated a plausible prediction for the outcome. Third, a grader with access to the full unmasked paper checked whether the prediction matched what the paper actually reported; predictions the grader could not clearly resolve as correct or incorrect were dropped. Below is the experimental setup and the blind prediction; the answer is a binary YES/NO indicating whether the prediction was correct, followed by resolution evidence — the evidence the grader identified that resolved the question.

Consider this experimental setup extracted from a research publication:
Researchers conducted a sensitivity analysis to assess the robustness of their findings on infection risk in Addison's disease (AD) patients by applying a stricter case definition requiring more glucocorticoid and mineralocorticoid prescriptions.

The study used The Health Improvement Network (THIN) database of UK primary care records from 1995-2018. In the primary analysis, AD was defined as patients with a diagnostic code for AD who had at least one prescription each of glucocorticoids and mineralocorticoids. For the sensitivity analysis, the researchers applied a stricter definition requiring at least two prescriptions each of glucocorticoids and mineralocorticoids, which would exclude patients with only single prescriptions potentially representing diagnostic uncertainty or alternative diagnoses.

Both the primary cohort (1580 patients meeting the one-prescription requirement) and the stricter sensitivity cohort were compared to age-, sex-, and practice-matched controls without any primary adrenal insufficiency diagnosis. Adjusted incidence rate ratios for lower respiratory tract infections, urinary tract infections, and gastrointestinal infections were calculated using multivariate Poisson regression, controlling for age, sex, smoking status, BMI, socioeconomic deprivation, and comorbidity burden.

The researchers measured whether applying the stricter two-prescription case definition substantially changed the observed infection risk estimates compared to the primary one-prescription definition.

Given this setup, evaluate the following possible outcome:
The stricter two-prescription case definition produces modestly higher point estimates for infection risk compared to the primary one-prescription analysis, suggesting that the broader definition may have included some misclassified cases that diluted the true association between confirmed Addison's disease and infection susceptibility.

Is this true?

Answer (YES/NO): NO